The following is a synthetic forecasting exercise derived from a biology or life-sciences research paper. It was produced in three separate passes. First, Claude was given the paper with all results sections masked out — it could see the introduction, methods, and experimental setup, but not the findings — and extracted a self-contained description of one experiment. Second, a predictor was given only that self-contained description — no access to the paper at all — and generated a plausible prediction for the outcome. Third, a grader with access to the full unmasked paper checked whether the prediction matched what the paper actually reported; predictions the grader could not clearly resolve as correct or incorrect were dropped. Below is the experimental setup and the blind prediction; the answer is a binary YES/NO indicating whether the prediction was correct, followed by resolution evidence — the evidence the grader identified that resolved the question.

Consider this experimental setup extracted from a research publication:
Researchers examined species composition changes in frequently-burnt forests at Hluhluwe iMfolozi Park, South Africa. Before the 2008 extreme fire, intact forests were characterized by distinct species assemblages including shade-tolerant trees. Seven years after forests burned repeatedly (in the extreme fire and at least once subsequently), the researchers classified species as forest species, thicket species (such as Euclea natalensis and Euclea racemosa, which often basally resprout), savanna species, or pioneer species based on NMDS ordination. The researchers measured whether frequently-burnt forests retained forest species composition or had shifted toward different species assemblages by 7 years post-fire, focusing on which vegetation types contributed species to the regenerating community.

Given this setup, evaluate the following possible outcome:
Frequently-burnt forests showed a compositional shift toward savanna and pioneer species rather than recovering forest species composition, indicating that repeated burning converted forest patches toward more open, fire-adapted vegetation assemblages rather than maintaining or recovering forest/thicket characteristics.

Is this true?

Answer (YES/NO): NO